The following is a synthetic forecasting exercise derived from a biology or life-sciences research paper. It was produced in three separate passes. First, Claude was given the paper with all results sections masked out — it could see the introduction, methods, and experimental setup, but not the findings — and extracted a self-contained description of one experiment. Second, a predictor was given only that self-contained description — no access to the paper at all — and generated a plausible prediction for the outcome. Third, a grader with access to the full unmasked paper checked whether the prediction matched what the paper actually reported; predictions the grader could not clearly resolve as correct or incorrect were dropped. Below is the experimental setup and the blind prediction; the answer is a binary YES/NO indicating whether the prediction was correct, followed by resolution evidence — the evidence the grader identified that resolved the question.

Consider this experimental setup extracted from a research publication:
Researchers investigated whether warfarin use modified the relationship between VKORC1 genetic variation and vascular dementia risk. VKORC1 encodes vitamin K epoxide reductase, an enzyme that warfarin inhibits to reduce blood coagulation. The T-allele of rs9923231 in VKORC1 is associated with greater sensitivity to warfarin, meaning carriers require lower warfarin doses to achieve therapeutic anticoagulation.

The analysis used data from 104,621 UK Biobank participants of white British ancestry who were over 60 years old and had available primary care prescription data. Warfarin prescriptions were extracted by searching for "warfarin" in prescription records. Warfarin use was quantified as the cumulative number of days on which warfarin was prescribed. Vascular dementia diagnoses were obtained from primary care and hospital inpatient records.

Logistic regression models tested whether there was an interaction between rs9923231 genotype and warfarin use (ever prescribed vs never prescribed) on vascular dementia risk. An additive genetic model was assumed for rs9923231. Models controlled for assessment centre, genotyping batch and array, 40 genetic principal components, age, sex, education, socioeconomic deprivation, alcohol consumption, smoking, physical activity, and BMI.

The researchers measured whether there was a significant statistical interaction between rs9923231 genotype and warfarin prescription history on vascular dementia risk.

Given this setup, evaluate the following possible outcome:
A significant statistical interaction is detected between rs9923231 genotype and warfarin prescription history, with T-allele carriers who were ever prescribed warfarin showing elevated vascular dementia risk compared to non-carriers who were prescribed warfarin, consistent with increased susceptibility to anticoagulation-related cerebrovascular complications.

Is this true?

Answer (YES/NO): NO